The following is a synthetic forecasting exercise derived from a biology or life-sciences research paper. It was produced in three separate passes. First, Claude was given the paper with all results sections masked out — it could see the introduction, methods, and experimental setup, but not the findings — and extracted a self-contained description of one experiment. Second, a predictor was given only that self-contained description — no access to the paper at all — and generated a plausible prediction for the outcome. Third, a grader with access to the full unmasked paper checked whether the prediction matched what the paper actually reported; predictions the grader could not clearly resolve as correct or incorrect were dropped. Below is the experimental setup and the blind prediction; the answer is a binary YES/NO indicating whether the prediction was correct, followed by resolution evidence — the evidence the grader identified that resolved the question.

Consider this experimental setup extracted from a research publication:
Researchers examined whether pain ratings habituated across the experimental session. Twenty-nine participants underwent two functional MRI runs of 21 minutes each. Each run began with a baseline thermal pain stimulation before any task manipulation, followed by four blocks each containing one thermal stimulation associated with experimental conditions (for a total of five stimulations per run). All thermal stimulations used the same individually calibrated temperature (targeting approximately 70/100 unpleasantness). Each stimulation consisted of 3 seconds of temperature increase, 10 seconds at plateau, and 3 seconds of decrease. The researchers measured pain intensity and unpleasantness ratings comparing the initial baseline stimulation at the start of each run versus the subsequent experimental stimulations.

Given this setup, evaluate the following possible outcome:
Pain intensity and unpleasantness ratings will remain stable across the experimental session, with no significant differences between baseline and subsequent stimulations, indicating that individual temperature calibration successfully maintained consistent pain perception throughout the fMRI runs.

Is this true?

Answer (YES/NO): NO